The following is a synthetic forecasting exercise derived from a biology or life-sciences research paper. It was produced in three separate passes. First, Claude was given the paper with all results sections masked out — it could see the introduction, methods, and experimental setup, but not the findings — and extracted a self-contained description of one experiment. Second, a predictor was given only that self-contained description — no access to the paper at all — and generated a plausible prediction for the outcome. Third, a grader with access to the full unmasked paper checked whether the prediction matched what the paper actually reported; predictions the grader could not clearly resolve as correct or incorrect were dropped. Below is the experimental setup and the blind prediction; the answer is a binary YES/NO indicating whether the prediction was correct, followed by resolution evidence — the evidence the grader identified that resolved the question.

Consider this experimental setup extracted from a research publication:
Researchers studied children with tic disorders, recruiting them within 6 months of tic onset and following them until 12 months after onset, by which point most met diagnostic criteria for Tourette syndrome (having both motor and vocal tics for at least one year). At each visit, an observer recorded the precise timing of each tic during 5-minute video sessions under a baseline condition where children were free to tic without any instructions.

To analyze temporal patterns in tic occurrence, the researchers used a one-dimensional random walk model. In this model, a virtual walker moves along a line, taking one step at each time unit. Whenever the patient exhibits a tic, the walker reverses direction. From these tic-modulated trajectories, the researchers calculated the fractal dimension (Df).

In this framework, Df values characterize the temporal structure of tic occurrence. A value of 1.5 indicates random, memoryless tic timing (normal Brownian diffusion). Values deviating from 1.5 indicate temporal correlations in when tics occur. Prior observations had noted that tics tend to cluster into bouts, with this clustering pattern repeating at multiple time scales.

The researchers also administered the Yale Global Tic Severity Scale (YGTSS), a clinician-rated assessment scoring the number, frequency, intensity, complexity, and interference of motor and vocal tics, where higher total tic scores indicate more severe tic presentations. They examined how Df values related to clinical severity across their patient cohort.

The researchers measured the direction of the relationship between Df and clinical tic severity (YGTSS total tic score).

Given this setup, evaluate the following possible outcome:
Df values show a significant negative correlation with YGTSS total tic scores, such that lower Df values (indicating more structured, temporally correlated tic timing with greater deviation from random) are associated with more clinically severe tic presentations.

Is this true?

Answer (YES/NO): YES